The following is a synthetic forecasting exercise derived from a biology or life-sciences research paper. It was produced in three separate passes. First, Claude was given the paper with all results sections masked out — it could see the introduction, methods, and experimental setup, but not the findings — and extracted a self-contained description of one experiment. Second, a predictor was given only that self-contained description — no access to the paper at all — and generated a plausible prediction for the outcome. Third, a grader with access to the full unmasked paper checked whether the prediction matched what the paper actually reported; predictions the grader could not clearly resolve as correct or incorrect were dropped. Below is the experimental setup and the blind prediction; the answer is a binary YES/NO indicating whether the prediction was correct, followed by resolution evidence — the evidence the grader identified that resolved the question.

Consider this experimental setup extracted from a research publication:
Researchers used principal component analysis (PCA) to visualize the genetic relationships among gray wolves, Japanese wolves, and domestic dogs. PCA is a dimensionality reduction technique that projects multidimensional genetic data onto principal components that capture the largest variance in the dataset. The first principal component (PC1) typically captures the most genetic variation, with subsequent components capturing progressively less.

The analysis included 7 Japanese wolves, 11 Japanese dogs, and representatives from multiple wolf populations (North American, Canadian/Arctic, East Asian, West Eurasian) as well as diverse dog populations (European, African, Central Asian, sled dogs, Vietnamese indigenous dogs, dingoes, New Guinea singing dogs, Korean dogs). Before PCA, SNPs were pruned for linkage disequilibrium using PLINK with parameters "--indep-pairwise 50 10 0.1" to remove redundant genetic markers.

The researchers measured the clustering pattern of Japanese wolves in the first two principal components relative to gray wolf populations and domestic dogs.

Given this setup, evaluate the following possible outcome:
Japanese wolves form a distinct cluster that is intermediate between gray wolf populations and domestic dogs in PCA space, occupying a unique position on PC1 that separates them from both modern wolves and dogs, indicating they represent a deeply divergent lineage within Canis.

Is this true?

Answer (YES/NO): NO